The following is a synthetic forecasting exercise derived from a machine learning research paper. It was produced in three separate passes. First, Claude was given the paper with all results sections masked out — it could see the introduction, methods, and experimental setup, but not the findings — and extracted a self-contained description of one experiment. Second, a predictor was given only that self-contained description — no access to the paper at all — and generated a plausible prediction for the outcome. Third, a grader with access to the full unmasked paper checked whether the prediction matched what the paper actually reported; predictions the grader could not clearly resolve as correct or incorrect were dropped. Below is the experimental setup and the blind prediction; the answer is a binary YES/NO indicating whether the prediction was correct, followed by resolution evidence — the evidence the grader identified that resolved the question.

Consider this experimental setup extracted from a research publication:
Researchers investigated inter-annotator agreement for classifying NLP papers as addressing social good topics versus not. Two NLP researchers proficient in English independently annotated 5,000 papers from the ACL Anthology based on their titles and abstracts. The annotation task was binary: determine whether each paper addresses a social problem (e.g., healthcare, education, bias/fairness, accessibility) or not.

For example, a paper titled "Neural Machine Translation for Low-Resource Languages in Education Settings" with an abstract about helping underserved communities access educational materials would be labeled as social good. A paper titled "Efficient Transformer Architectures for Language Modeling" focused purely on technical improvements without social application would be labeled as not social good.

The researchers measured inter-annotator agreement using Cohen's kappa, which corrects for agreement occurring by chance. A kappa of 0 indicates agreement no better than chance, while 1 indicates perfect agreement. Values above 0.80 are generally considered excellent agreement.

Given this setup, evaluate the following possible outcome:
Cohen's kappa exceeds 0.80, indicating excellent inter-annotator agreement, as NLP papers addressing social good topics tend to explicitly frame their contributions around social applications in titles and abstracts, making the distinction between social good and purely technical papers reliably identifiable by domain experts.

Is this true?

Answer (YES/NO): YES